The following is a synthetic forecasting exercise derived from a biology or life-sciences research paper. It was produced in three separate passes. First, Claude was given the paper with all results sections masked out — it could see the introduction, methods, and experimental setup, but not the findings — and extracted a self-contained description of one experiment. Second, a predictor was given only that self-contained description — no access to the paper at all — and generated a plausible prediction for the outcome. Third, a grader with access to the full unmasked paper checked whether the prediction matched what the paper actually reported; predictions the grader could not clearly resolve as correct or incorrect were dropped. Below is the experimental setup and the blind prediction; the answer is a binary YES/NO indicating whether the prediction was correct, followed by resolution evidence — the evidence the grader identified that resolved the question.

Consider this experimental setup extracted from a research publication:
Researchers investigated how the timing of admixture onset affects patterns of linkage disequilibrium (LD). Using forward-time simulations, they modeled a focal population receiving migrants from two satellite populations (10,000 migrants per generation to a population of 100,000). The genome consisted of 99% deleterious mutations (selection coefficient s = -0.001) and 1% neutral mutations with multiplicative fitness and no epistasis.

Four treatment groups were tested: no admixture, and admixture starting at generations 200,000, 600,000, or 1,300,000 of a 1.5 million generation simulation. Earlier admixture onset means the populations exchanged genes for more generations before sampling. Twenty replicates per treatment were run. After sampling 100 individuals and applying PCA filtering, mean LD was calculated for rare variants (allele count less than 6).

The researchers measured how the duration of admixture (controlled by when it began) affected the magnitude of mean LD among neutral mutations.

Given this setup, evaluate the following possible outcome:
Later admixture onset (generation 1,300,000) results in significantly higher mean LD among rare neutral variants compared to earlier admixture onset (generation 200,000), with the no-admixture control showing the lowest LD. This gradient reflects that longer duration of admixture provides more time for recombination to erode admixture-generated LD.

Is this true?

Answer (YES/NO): YES